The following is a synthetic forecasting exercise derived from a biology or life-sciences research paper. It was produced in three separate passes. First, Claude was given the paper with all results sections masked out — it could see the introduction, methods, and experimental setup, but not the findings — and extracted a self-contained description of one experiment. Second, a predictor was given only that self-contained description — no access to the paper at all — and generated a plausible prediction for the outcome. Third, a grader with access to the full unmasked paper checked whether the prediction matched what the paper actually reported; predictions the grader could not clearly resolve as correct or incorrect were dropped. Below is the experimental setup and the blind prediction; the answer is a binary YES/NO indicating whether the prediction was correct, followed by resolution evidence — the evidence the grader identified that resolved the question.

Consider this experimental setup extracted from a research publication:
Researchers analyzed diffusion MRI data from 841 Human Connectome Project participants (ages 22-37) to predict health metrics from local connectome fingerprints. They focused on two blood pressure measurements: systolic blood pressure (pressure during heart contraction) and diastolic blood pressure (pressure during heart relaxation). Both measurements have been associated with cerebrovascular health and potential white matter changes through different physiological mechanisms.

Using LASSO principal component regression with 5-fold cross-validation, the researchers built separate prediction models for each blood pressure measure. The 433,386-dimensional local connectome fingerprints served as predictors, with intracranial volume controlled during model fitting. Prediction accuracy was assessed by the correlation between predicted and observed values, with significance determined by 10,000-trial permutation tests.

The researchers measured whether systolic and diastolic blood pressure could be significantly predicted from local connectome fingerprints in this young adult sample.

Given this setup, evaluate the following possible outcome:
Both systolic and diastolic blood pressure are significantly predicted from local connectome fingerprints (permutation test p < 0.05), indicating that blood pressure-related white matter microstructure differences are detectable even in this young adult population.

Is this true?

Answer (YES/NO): NO